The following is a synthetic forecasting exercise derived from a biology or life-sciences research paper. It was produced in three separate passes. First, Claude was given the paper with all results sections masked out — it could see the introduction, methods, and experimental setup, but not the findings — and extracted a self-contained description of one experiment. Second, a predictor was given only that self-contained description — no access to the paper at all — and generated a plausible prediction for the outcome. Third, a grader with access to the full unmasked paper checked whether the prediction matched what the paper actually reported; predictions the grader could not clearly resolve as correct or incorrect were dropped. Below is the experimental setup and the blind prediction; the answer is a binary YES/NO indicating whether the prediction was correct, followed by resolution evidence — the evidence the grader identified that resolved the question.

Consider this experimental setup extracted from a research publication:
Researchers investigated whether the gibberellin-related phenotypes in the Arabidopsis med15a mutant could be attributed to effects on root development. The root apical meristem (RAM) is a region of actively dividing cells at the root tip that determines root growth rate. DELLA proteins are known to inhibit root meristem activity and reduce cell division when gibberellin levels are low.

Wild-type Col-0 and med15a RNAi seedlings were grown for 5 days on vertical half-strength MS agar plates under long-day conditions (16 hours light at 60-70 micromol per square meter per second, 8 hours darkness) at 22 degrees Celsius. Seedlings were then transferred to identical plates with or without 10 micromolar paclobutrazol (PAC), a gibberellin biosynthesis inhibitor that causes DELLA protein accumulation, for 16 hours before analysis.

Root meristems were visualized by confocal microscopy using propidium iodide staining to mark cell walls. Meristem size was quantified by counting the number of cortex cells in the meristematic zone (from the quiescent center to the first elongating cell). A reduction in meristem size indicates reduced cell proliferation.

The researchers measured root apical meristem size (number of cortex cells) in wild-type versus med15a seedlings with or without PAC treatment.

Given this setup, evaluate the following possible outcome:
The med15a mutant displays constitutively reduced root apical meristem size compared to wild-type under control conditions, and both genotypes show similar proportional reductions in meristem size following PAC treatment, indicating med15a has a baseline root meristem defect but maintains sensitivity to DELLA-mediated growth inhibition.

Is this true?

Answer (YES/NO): NO